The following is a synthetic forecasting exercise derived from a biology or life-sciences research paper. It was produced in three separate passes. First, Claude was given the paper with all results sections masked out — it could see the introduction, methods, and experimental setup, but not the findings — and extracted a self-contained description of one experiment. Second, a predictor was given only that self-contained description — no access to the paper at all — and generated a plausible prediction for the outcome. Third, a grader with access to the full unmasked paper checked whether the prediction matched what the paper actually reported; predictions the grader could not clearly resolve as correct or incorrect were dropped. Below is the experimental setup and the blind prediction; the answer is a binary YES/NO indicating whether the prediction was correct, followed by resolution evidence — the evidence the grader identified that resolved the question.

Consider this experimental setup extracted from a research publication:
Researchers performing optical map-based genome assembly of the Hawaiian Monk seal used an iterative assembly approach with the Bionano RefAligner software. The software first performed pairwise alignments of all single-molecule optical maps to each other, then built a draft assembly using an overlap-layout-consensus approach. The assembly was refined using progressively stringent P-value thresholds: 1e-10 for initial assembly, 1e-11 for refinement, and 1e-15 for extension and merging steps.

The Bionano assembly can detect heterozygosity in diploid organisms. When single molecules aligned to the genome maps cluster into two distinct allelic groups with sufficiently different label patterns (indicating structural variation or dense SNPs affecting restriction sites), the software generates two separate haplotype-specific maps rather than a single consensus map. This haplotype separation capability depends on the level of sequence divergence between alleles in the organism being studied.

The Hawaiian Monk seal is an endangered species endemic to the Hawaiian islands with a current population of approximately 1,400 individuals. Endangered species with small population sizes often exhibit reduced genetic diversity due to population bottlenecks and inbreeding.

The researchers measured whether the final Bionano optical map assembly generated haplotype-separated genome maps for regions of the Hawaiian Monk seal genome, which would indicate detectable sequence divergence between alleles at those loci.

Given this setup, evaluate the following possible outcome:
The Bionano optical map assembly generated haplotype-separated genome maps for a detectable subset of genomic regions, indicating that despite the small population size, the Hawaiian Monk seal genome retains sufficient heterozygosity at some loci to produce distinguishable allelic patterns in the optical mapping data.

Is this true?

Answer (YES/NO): NO